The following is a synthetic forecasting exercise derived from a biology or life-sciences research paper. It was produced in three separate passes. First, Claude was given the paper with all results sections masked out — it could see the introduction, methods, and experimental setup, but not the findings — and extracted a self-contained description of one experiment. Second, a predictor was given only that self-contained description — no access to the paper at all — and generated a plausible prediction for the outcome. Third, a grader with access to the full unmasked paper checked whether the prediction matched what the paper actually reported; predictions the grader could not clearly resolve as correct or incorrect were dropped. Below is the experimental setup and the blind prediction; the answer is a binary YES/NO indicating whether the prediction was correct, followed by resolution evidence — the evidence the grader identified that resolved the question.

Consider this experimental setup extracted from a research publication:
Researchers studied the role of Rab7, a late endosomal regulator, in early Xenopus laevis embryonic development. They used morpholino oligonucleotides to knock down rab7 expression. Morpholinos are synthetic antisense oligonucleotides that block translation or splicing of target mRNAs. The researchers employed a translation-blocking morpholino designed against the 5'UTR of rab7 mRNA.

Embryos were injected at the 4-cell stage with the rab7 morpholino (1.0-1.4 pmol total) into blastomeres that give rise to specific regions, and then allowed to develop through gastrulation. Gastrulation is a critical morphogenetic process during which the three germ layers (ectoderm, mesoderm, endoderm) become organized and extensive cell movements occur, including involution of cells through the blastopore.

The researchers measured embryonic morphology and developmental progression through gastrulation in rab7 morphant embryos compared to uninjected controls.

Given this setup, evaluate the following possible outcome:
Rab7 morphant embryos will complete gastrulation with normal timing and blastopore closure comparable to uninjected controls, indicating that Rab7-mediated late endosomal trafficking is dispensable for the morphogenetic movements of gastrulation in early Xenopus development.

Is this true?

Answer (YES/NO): NO